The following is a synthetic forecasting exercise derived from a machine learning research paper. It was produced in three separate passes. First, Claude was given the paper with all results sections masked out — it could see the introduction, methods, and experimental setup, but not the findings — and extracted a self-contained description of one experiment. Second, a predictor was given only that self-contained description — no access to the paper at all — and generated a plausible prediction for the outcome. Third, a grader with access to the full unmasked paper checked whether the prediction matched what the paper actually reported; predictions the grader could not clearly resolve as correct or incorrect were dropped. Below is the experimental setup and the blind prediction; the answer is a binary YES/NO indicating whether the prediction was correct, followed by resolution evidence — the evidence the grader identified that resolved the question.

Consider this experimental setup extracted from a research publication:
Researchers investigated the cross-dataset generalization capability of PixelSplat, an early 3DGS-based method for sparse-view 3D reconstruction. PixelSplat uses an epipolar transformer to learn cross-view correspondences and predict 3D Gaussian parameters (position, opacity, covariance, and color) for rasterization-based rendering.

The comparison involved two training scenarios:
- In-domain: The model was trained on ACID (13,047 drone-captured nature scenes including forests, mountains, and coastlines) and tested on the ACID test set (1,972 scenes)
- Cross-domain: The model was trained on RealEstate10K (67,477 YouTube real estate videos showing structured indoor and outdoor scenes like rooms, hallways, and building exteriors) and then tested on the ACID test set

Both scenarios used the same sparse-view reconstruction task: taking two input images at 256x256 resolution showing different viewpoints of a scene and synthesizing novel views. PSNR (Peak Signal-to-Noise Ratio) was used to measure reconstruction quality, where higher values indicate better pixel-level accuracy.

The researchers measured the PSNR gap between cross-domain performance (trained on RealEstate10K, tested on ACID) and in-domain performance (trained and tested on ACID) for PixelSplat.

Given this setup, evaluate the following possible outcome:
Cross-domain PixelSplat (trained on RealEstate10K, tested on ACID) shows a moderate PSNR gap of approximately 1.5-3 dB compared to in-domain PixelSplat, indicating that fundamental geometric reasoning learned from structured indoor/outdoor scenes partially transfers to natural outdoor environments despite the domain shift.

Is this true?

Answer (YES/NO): NO